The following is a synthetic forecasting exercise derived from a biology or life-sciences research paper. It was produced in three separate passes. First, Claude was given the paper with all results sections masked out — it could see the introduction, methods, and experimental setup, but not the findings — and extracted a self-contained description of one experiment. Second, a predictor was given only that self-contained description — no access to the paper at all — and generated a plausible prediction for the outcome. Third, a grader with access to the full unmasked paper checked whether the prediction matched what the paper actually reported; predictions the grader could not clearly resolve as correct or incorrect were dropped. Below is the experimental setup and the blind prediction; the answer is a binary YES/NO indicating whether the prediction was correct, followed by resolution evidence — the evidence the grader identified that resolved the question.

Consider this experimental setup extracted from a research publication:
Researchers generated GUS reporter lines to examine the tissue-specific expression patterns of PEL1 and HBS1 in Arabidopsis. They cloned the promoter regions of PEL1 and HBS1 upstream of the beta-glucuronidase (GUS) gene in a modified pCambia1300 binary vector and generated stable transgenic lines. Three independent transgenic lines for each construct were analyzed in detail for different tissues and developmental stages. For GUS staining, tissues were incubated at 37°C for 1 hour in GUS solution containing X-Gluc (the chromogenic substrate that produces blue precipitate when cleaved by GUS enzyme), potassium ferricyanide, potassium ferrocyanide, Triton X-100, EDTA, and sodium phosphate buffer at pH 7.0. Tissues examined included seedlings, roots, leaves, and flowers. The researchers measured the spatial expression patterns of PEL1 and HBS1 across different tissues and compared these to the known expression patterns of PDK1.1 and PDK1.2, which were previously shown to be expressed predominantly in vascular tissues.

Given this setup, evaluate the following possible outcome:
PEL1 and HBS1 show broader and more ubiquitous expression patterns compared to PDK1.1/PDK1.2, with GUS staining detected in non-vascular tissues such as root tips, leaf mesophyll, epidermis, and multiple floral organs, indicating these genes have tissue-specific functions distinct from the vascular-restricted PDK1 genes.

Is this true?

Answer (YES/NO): NO